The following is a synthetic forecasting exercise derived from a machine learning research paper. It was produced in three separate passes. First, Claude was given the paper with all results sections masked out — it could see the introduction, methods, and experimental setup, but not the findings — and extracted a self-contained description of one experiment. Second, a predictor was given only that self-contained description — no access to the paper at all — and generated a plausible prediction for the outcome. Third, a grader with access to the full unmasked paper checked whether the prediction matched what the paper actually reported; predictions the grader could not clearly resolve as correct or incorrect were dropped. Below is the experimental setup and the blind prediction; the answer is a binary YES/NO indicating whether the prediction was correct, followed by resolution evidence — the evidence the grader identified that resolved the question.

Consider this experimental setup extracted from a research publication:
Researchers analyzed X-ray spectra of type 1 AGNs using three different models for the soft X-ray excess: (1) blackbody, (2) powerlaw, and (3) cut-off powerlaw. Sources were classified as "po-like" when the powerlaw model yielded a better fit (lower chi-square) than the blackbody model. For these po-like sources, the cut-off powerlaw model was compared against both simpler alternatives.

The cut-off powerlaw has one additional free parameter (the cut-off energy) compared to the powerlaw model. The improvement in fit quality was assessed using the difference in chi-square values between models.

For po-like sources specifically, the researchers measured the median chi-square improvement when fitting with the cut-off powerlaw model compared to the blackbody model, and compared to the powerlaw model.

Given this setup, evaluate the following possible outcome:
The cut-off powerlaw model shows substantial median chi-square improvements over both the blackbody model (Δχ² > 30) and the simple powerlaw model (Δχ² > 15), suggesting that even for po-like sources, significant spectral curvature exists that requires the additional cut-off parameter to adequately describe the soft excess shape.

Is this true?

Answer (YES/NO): NO